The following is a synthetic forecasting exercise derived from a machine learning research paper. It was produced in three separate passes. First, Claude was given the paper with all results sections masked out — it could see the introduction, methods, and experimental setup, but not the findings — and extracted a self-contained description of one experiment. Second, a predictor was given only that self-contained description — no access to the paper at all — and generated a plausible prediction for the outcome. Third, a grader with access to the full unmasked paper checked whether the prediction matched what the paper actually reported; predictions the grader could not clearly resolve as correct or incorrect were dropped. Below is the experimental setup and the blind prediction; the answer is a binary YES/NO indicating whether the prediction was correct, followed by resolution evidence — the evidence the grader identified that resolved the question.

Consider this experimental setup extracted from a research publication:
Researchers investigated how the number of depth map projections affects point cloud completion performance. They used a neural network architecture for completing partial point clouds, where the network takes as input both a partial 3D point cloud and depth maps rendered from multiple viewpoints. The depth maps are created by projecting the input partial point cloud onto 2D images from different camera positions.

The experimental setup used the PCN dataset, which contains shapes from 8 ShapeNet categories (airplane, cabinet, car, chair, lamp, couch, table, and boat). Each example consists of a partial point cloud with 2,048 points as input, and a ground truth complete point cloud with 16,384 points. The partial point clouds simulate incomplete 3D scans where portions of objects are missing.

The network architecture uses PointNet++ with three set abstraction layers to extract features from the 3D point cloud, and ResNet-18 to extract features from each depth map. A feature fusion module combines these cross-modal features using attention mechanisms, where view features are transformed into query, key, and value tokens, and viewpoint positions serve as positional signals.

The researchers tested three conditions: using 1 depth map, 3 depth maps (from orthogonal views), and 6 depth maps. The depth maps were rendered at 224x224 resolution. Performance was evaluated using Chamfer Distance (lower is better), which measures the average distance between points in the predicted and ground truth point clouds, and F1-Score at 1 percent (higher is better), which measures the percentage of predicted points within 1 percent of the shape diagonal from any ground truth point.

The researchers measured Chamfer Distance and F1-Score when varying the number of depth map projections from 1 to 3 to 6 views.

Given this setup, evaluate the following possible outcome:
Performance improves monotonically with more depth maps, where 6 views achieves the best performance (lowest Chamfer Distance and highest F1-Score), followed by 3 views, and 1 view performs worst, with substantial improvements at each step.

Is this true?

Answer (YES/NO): NO